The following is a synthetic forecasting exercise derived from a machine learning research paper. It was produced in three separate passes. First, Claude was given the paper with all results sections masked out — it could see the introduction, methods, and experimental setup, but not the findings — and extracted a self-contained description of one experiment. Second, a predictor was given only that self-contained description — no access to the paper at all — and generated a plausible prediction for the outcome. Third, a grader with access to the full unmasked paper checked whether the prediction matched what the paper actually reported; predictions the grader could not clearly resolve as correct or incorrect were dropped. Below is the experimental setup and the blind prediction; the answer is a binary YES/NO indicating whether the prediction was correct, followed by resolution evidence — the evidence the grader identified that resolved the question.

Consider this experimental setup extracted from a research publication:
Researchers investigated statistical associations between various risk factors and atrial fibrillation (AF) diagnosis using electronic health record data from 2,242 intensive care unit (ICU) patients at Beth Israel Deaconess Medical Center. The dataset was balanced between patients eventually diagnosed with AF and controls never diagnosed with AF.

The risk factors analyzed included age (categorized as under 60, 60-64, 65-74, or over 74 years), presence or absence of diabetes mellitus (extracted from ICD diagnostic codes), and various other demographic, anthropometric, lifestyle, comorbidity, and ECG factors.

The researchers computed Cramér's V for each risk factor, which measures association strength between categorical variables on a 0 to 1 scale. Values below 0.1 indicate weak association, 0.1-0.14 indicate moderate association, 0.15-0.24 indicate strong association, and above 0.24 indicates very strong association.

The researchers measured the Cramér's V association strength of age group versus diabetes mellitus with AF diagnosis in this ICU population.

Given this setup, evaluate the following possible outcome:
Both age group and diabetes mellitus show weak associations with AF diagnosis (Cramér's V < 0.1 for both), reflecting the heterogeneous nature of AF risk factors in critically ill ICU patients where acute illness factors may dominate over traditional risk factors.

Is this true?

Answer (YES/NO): NO